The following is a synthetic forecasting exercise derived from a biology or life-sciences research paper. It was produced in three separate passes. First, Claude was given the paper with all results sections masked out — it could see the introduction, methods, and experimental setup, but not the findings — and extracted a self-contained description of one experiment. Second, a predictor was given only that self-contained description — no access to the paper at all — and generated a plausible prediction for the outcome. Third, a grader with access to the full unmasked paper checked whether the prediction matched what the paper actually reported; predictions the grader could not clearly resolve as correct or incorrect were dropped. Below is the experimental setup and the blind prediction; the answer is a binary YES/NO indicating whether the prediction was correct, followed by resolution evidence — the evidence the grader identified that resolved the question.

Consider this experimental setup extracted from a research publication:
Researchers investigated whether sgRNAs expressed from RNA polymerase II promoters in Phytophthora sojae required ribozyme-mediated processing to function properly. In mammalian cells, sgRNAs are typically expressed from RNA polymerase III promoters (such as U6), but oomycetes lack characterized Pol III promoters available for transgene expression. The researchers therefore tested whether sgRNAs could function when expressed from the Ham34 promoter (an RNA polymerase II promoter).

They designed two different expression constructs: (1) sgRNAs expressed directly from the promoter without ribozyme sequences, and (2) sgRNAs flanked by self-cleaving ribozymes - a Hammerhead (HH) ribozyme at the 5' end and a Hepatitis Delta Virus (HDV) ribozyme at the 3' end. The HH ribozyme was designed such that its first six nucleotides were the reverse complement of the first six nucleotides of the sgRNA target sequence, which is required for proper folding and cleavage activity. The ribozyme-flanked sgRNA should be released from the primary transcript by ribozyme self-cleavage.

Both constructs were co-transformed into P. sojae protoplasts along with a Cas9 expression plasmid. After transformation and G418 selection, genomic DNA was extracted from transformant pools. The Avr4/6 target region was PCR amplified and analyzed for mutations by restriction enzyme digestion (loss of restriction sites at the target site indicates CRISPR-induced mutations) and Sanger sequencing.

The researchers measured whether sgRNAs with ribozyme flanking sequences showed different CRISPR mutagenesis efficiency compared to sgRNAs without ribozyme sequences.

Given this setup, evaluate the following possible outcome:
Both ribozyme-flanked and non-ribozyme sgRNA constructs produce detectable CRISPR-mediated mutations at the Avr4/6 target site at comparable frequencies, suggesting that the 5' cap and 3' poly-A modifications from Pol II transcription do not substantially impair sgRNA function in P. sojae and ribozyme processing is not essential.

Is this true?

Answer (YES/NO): NO